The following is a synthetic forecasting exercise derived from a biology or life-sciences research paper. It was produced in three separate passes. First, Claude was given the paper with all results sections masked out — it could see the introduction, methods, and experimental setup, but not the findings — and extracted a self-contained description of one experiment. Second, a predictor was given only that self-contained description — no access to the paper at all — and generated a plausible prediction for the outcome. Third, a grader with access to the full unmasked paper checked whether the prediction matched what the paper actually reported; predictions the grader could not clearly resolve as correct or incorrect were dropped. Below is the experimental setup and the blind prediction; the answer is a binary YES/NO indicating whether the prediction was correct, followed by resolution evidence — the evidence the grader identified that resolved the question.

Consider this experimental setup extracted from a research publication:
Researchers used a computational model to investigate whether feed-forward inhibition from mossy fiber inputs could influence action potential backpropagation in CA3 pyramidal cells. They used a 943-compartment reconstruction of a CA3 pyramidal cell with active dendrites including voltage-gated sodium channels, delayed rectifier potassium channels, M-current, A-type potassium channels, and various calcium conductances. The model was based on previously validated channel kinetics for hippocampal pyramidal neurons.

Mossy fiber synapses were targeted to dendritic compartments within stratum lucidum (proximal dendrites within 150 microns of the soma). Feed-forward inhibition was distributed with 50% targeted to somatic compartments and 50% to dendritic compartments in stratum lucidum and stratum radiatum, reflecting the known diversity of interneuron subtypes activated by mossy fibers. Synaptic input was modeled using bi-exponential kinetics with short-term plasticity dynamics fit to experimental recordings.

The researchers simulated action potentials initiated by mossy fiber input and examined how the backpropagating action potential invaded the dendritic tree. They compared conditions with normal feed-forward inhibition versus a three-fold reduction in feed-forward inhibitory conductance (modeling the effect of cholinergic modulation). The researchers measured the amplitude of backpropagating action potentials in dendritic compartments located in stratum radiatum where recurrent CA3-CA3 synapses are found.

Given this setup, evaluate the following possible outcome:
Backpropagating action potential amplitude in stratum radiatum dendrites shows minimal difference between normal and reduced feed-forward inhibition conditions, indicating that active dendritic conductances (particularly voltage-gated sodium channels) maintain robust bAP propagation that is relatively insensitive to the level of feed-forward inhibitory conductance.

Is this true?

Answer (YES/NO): NO